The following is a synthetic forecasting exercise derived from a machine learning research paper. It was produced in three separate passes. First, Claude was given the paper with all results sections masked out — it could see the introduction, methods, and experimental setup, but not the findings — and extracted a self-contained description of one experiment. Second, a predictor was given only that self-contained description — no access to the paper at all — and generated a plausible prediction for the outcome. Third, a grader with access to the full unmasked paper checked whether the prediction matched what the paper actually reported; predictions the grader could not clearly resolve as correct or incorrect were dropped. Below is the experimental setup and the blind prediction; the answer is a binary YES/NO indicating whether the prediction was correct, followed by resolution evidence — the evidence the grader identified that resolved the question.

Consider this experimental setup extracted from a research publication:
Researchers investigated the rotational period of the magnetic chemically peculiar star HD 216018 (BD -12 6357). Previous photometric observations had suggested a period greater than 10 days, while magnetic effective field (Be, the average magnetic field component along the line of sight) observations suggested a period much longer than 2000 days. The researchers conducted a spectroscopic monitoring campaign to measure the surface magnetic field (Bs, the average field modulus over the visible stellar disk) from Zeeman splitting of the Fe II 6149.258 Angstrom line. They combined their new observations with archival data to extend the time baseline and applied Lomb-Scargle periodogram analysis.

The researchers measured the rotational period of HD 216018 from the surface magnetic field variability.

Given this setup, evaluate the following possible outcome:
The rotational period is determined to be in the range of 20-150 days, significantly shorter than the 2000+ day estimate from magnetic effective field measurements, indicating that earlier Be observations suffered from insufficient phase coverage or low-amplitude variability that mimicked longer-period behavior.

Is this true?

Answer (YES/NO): YES